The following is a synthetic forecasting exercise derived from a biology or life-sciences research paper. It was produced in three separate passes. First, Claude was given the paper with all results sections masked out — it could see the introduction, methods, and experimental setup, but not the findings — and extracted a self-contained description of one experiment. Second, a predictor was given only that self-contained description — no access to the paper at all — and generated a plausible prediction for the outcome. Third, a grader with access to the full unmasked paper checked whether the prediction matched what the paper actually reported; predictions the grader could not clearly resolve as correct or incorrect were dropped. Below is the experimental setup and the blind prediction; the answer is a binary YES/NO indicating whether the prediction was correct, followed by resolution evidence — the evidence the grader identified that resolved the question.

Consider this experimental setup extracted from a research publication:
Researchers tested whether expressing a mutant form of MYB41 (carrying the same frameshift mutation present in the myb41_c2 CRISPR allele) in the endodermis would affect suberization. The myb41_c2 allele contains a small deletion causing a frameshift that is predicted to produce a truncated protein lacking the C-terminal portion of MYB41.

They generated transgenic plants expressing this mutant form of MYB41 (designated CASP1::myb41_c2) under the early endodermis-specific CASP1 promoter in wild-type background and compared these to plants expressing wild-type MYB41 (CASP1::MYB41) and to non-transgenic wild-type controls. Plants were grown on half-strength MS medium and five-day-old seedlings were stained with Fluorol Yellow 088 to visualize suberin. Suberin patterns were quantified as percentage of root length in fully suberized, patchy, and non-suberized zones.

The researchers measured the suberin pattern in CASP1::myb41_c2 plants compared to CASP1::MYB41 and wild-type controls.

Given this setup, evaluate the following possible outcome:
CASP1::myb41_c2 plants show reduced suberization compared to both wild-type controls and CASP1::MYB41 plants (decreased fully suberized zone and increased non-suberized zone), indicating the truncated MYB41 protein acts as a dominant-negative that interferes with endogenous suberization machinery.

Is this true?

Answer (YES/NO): NO